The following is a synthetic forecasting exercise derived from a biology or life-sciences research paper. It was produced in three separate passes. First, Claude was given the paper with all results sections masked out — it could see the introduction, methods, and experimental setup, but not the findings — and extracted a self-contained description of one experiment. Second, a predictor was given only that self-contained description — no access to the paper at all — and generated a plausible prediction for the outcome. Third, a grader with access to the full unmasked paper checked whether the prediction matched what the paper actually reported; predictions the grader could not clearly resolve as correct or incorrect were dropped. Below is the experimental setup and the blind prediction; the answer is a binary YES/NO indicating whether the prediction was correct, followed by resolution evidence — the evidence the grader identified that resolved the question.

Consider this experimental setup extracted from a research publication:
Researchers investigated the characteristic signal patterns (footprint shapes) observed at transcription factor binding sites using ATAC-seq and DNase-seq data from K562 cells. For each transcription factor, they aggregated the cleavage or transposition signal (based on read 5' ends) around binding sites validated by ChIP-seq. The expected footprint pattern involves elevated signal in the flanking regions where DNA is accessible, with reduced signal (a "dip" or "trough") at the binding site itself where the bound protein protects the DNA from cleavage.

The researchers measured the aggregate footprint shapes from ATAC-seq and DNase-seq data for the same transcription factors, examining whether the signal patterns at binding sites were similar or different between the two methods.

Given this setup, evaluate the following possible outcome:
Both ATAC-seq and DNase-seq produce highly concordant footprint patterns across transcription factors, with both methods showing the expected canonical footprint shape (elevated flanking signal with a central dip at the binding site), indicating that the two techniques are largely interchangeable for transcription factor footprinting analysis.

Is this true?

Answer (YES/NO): NO